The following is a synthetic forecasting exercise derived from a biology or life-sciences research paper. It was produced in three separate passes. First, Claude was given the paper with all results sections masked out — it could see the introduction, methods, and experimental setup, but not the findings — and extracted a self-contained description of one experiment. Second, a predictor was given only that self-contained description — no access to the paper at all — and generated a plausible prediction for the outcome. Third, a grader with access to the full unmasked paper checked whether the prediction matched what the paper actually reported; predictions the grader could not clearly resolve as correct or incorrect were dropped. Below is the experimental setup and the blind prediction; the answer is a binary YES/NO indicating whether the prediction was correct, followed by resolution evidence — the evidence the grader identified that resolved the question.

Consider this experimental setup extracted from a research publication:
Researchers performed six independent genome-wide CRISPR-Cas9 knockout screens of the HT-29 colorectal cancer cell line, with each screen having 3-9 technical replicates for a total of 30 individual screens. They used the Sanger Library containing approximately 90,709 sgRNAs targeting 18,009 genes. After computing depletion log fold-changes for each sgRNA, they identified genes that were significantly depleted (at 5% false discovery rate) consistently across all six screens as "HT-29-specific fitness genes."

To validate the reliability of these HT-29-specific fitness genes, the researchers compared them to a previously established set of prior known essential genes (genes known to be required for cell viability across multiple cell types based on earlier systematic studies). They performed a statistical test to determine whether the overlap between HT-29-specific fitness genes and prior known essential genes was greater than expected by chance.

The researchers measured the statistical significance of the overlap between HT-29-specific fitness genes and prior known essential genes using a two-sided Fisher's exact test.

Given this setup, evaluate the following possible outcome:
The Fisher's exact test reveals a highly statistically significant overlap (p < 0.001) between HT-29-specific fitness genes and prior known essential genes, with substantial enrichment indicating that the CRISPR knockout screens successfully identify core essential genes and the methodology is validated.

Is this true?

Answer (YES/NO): YES